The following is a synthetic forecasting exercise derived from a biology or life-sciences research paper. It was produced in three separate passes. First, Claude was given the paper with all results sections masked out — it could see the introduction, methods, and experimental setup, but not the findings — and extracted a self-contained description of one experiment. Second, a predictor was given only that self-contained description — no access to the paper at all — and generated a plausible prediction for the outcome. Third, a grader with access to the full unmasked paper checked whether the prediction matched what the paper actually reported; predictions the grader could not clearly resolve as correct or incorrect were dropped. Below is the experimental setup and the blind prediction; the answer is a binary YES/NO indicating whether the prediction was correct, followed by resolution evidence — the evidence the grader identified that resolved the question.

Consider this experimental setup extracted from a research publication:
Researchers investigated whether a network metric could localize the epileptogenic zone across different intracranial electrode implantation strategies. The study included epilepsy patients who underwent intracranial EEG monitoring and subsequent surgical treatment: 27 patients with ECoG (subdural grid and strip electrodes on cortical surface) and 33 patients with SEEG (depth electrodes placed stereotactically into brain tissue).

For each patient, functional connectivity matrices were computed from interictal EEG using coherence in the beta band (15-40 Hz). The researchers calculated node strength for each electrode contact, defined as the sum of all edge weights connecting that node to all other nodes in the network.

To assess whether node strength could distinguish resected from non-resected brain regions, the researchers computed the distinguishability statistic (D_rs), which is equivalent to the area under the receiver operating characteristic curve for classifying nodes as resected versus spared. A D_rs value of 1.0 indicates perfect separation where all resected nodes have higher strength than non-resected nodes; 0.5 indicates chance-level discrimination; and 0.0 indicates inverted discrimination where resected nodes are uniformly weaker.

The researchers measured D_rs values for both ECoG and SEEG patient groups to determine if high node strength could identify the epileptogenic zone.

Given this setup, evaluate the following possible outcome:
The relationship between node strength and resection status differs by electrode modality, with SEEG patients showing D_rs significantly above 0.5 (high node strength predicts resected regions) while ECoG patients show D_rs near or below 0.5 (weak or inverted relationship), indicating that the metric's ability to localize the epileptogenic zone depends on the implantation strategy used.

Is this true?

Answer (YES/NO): NO